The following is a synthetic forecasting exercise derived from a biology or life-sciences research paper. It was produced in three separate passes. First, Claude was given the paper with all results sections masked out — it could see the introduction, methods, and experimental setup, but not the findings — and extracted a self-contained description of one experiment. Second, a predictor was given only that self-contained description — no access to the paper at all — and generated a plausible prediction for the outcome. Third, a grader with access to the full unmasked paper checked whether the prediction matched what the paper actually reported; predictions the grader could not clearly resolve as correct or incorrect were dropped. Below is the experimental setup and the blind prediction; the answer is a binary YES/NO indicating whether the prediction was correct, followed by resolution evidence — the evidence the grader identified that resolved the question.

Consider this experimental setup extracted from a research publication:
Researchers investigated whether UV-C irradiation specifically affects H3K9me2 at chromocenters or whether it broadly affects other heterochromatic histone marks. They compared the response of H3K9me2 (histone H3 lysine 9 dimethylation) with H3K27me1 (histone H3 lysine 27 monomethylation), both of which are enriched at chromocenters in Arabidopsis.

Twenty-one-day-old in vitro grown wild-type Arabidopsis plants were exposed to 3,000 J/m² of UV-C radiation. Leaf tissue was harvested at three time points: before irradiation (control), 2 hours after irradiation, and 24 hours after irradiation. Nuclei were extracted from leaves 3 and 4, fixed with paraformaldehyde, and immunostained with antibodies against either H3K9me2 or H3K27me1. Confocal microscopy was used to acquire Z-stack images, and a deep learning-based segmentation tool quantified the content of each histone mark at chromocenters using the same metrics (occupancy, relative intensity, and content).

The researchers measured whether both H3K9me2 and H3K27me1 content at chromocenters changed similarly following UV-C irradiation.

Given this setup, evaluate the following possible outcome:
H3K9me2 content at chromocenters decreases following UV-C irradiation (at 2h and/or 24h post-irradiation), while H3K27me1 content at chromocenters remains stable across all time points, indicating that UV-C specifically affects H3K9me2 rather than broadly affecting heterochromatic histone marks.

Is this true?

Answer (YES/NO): YES